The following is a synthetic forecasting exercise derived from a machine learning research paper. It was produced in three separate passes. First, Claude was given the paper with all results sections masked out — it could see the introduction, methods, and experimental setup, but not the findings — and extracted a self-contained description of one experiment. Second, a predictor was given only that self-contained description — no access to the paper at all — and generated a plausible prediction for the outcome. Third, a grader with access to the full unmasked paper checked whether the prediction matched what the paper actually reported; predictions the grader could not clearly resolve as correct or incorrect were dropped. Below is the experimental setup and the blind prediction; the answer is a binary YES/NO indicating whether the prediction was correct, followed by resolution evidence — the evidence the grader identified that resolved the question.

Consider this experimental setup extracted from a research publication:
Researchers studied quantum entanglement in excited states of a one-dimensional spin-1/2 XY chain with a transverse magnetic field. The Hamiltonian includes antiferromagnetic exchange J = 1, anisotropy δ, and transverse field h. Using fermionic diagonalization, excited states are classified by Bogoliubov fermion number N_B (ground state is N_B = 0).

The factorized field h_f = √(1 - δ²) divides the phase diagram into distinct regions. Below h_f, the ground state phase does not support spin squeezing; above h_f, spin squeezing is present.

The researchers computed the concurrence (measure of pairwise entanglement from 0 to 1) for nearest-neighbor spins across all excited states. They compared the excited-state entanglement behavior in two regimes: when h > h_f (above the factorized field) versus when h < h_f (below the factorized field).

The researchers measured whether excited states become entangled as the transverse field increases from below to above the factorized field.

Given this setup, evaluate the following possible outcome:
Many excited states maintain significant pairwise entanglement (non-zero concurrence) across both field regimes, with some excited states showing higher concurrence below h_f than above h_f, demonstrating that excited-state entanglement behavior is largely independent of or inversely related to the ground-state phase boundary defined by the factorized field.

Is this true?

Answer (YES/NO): NO